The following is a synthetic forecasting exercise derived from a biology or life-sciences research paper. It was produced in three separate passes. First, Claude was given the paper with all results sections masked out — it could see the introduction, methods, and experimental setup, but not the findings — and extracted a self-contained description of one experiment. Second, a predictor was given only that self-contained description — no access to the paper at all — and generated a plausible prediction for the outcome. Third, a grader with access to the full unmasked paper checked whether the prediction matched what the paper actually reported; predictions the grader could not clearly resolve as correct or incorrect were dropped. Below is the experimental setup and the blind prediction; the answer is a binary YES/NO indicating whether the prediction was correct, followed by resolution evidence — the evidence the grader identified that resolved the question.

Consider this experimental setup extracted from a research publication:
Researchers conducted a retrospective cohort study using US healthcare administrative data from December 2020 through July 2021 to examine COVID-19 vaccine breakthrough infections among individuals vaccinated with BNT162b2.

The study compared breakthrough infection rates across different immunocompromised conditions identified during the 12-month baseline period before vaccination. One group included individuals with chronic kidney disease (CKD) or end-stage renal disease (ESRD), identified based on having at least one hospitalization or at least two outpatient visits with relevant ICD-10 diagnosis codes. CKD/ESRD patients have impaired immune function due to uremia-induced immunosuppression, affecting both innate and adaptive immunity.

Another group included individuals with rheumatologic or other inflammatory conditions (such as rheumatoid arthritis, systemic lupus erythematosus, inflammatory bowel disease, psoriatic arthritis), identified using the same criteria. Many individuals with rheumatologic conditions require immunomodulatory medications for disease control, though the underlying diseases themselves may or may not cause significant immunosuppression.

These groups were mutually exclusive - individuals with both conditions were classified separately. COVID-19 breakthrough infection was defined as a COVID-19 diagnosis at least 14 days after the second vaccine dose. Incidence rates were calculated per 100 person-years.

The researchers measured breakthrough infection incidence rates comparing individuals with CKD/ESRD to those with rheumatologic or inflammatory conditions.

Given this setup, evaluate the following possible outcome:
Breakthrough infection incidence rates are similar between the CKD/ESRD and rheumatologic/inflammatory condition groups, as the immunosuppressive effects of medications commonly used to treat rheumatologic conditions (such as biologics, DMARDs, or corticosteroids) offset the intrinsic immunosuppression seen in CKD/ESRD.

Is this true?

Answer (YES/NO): NO